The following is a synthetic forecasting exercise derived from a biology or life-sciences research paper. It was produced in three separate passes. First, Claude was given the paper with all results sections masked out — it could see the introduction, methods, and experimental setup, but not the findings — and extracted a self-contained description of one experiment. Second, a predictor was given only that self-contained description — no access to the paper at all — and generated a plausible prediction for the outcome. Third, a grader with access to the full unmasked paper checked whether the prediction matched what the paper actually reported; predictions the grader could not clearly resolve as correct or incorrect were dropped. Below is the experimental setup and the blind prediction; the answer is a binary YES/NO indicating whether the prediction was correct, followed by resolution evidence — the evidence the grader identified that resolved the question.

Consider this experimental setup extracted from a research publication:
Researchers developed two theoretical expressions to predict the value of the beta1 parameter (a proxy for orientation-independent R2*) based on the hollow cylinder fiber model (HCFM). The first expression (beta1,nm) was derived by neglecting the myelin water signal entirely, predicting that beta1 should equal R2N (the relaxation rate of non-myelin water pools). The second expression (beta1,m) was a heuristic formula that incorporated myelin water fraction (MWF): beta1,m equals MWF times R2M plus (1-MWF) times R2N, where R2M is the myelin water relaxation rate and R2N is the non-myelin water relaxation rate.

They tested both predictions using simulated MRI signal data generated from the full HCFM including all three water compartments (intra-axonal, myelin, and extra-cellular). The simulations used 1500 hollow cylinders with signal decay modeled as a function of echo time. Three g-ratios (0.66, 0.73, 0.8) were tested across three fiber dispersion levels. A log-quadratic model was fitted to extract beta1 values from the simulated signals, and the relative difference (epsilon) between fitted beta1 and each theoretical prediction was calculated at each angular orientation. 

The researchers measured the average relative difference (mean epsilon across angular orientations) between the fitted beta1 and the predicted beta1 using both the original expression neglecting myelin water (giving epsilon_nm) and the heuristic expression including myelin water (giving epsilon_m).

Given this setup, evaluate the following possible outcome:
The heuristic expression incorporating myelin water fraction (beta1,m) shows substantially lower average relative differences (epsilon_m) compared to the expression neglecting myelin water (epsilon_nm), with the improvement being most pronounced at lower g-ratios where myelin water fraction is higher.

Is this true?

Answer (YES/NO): YES